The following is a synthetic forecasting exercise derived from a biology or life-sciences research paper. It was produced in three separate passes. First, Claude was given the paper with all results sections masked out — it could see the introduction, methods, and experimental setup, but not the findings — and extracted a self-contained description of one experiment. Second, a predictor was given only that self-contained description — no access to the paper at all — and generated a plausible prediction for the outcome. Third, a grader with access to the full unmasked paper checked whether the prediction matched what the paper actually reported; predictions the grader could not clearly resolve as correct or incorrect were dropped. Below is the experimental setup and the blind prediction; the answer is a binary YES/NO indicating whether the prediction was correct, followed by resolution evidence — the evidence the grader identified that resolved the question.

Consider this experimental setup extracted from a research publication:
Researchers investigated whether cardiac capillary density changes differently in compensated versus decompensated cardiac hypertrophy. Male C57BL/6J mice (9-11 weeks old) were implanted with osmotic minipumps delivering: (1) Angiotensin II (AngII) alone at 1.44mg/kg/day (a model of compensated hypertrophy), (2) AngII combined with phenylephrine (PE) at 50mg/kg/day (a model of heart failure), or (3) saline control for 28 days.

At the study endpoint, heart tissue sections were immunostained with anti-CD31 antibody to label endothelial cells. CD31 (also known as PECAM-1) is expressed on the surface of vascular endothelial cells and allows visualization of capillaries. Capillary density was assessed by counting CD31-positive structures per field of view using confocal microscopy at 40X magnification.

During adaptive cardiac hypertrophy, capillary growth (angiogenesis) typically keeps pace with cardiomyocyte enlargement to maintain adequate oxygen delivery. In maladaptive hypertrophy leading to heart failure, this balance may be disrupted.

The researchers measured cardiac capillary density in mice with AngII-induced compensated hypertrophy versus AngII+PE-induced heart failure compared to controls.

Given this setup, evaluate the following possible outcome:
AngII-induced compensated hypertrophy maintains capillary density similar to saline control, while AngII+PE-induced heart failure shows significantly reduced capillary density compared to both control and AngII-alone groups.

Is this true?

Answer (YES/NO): NO